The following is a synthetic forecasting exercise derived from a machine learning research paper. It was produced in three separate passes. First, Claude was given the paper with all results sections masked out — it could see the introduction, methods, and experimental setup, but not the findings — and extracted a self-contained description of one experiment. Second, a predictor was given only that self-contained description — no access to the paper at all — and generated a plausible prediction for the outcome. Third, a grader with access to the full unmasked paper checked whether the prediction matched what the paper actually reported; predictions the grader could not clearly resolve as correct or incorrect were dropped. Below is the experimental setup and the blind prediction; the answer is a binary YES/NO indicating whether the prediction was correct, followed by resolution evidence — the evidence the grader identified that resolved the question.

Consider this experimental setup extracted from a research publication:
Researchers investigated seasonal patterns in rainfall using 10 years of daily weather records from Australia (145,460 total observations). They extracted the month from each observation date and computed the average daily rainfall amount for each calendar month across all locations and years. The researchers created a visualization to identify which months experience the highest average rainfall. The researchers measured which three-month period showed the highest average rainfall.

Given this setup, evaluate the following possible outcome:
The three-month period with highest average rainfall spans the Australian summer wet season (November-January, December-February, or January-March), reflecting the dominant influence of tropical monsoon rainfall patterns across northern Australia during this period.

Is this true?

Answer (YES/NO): NO